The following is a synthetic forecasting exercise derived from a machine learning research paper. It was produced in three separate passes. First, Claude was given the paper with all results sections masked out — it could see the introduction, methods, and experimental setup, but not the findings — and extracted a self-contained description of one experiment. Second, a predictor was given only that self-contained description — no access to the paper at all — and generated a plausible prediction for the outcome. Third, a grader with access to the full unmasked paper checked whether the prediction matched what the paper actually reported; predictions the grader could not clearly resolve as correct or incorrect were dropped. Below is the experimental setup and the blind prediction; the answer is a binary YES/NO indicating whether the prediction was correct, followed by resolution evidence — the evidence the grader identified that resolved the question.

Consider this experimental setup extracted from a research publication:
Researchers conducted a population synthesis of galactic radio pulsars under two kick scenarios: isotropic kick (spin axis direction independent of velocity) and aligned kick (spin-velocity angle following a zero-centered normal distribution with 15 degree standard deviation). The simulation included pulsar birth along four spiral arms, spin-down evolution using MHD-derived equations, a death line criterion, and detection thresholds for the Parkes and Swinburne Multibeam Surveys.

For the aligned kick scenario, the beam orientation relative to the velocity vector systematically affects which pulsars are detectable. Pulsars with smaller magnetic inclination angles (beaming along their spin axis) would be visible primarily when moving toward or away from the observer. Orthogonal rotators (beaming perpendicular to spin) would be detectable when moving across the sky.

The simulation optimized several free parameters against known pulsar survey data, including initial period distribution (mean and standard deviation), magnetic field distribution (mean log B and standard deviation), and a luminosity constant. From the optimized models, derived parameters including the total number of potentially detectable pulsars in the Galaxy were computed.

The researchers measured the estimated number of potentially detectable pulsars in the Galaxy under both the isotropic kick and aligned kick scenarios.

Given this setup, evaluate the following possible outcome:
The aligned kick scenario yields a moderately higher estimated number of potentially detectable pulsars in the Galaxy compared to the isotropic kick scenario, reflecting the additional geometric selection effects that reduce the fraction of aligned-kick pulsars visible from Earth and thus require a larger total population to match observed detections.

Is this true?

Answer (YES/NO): YES